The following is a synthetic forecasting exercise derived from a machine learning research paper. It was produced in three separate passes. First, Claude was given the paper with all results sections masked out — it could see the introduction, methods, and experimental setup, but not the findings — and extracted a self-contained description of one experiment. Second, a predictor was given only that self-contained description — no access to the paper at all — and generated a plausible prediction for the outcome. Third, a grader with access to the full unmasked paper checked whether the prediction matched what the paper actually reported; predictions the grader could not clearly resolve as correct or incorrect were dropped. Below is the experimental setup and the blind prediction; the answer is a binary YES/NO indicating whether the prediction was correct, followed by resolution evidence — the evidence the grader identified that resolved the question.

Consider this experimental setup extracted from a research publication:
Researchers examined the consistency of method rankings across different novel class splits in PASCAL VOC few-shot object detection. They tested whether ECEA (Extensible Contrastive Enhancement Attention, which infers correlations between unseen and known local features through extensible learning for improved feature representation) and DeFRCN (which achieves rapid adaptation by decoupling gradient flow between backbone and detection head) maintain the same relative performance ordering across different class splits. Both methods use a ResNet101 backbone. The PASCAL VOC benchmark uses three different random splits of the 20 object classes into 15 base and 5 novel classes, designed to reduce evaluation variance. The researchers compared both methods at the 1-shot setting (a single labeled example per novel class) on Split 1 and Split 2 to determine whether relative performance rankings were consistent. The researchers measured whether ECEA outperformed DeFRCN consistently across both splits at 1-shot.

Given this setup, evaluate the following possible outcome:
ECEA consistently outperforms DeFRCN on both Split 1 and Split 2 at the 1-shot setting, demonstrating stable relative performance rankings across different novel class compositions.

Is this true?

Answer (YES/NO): YES